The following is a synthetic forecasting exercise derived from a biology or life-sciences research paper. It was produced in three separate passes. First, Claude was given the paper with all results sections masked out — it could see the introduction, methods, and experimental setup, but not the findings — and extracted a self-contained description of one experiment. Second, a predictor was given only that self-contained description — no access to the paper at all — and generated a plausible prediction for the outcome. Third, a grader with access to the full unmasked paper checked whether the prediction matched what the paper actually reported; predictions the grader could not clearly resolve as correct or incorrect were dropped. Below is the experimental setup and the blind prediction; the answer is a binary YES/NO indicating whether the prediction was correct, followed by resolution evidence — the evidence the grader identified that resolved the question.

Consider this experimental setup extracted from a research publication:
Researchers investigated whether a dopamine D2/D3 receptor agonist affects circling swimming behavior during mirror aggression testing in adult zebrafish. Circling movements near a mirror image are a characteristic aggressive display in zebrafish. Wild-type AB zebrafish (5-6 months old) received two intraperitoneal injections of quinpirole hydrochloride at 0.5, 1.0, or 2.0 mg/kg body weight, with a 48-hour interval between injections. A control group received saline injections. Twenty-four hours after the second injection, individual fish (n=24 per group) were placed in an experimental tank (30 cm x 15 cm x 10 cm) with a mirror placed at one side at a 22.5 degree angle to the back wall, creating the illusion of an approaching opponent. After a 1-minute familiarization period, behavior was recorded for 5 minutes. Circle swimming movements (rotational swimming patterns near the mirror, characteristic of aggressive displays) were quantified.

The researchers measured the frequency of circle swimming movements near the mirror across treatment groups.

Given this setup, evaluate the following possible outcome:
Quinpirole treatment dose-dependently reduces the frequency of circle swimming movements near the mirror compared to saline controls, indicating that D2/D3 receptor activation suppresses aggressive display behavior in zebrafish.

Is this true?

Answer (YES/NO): NO